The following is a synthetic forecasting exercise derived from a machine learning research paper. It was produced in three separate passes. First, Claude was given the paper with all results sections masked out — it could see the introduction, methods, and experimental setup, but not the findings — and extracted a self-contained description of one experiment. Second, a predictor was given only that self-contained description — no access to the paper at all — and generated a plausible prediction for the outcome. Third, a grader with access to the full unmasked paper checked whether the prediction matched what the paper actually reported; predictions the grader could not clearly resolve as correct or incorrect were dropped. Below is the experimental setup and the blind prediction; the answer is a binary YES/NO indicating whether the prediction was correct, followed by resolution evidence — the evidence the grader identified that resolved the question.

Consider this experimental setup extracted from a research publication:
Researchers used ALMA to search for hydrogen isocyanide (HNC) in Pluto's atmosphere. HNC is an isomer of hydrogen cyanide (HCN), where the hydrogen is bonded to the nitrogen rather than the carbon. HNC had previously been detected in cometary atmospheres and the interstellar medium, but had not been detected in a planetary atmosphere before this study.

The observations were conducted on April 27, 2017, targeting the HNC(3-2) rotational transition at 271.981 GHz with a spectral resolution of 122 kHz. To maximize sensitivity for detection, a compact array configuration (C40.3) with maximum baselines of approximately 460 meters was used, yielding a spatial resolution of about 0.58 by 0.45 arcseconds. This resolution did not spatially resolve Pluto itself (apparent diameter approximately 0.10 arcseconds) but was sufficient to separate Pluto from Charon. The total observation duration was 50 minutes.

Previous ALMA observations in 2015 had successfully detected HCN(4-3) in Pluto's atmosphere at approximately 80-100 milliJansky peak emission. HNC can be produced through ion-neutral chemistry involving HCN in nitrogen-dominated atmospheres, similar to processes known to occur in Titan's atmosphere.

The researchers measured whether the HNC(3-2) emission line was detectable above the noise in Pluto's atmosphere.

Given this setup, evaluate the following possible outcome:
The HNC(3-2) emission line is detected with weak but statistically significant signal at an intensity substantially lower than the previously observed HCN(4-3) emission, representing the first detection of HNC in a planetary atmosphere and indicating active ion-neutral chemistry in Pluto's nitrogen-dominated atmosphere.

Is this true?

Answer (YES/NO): NO